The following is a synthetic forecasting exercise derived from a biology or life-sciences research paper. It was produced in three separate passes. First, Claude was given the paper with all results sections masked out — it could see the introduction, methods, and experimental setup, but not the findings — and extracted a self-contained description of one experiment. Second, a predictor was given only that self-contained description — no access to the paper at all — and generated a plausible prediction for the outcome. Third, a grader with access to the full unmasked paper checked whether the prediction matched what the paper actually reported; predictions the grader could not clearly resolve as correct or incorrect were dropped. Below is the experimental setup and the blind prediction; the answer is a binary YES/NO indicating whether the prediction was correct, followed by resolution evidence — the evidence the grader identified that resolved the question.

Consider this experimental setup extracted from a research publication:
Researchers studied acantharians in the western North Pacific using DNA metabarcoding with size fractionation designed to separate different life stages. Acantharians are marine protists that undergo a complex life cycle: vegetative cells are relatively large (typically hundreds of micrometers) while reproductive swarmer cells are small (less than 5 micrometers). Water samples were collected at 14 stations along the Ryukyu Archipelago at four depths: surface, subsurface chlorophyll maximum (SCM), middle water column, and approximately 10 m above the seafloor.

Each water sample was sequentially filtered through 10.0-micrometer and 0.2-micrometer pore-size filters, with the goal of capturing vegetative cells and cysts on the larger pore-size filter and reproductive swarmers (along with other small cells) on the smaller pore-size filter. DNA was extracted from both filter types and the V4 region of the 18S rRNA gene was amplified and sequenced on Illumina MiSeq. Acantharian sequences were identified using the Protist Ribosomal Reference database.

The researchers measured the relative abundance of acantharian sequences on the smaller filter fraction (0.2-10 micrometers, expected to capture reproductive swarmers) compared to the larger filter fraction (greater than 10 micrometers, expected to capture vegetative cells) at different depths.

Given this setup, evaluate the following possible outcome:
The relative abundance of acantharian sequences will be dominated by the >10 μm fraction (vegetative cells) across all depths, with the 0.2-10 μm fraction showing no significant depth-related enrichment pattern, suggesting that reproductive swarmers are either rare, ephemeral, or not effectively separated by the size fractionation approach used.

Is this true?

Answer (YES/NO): NO